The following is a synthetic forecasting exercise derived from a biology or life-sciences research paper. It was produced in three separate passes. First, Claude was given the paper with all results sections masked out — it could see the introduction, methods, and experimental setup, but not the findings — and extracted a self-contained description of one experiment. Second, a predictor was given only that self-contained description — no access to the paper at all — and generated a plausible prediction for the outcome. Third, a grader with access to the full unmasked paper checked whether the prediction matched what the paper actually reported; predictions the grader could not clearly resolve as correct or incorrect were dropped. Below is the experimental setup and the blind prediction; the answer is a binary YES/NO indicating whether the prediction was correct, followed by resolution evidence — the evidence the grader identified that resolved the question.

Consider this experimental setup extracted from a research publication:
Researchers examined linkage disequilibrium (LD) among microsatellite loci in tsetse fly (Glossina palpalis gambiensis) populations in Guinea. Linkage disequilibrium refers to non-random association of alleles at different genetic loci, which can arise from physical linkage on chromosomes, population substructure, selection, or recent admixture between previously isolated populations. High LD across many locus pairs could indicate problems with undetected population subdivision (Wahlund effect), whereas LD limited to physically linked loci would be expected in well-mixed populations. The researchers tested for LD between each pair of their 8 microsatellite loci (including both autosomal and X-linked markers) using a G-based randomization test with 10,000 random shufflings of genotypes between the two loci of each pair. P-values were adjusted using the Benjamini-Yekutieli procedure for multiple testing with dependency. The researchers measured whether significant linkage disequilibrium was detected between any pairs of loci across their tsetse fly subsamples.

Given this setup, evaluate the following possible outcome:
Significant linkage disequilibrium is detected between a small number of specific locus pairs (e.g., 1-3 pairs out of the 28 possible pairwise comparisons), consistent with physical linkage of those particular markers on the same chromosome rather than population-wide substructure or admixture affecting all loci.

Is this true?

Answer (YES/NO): NO